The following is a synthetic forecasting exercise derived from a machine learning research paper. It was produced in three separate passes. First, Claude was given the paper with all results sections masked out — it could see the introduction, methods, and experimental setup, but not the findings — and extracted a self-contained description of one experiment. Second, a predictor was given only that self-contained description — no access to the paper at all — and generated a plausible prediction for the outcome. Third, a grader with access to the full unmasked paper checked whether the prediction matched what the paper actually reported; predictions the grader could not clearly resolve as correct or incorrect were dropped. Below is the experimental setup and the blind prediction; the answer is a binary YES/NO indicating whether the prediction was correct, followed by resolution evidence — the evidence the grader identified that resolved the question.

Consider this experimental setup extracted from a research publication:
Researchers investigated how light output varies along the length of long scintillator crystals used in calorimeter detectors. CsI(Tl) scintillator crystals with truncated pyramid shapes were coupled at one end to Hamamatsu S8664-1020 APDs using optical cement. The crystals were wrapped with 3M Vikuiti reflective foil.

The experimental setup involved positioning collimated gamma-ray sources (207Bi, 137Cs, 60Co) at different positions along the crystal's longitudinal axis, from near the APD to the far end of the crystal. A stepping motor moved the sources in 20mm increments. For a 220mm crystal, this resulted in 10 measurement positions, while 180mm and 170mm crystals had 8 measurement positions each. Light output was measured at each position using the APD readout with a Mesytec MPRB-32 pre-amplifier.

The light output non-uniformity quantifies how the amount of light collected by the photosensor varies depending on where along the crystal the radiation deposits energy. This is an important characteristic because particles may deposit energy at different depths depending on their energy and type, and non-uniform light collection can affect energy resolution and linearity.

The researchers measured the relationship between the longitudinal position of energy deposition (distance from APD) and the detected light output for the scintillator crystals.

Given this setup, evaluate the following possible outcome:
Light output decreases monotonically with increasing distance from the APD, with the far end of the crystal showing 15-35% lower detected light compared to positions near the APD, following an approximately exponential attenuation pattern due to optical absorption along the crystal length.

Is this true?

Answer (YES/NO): NO